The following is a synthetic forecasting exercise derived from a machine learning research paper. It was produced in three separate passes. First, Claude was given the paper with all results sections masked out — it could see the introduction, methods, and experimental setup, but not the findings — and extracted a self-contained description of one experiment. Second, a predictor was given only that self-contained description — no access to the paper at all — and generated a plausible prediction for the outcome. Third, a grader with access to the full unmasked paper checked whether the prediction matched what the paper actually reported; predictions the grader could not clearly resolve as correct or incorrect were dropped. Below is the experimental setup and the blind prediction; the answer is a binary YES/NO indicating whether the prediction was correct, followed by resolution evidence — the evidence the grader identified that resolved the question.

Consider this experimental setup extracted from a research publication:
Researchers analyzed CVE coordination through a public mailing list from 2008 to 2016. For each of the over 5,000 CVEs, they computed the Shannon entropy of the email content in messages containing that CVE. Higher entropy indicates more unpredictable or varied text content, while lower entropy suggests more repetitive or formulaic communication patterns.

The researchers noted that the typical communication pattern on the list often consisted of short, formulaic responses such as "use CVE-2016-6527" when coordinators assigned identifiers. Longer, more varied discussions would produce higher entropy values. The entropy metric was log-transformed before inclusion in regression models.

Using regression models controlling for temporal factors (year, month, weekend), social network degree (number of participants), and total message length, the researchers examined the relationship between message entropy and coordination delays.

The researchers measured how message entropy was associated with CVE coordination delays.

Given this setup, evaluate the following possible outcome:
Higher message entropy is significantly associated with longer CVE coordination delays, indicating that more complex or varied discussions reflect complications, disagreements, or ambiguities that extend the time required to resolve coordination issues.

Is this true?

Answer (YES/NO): NO